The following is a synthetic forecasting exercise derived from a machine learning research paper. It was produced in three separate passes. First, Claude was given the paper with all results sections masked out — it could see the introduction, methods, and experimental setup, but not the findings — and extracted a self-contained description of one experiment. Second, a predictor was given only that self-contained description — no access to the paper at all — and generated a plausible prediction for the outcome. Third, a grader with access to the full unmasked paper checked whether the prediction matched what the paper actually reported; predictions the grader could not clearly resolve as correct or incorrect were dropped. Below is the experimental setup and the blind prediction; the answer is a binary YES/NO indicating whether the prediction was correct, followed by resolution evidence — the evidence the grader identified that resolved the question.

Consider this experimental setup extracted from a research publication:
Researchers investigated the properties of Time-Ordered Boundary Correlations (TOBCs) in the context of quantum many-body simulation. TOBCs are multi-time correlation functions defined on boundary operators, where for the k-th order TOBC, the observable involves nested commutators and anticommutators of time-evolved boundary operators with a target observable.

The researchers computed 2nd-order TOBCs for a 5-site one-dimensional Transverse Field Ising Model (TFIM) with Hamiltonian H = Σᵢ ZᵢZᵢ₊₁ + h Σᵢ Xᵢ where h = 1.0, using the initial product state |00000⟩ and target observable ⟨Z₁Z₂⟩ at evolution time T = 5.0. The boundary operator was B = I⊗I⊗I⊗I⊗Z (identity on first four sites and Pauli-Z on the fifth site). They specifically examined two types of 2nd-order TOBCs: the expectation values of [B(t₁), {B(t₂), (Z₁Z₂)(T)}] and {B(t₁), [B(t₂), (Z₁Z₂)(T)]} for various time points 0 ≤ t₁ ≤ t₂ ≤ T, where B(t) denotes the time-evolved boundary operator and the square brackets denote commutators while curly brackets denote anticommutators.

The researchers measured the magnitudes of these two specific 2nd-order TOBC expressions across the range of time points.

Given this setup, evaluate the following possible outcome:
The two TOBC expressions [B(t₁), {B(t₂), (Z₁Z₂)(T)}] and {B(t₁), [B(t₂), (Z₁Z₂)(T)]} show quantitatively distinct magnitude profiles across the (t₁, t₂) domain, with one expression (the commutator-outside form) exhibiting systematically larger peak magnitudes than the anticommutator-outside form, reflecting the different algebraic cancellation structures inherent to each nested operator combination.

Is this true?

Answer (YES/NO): NO